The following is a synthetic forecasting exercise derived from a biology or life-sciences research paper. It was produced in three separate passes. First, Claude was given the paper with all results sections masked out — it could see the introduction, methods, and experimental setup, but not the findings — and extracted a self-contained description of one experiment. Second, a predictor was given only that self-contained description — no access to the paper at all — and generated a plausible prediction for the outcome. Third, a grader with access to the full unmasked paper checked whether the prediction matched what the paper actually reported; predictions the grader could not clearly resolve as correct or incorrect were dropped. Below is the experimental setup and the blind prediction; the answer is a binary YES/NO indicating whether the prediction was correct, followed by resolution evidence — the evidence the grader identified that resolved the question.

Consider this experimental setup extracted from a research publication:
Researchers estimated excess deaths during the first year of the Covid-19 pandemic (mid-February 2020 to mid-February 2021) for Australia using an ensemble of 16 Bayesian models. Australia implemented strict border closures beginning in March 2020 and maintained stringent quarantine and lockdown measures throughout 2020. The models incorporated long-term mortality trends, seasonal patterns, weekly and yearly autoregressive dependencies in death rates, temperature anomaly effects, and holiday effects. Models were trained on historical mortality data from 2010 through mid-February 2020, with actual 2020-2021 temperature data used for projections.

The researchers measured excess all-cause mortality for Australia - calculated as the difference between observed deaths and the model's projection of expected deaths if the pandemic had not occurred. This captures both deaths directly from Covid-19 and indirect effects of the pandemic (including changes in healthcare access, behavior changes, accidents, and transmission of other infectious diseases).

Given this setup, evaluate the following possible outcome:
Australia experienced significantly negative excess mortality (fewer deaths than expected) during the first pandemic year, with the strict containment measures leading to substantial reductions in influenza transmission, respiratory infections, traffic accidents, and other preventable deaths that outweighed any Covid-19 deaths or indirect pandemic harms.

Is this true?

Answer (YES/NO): YES